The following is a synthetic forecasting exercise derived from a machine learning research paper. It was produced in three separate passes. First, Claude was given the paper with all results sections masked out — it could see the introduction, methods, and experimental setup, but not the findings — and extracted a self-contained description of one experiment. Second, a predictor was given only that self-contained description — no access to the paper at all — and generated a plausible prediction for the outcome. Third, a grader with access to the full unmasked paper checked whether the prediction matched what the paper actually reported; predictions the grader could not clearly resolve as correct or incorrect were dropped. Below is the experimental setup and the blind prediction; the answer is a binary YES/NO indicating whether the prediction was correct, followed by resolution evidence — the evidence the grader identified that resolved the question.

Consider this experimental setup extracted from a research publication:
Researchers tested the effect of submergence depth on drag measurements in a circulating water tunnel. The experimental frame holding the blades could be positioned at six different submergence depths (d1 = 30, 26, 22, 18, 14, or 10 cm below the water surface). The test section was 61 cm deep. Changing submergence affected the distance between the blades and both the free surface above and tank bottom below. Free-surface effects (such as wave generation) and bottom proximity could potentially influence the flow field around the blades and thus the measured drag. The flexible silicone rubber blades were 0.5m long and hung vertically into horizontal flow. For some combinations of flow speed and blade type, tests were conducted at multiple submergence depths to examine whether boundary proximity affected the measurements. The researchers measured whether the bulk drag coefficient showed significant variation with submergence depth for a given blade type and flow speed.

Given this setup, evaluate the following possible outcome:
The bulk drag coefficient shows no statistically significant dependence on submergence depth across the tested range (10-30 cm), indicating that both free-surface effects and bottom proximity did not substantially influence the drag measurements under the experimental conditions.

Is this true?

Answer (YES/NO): NO